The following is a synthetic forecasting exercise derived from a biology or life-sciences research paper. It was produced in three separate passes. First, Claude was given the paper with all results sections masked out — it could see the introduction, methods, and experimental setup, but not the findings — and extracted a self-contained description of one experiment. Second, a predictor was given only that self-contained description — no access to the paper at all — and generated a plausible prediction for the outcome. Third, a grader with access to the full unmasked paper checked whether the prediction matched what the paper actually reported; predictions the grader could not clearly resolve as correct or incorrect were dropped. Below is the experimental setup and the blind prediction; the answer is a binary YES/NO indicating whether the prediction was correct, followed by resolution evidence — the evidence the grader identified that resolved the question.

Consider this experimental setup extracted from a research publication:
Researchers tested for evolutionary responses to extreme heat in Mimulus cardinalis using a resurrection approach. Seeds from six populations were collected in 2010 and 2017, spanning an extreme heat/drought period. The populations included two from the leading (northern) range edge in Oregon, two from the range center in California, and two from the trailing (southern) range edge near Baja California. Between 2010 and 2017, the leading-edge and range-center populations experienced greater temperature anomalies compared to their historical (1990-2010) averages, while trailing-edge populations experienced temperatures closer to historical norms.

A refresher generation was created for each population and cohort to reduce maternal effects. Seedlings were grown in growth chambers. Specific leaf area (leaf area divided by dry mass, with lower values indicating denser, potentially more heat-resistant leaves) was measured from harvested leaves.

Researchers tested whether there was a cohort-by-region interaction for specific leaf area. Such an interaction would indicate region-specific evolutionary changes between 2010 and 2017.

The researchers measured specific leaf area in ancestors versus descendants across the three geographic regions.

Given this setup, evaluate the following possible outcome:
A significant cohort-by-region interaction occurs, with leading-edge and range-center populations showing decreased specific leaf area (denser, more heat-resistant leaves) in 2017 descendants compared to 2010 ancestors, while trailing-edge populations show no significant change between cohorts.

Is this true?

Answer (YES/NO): NO